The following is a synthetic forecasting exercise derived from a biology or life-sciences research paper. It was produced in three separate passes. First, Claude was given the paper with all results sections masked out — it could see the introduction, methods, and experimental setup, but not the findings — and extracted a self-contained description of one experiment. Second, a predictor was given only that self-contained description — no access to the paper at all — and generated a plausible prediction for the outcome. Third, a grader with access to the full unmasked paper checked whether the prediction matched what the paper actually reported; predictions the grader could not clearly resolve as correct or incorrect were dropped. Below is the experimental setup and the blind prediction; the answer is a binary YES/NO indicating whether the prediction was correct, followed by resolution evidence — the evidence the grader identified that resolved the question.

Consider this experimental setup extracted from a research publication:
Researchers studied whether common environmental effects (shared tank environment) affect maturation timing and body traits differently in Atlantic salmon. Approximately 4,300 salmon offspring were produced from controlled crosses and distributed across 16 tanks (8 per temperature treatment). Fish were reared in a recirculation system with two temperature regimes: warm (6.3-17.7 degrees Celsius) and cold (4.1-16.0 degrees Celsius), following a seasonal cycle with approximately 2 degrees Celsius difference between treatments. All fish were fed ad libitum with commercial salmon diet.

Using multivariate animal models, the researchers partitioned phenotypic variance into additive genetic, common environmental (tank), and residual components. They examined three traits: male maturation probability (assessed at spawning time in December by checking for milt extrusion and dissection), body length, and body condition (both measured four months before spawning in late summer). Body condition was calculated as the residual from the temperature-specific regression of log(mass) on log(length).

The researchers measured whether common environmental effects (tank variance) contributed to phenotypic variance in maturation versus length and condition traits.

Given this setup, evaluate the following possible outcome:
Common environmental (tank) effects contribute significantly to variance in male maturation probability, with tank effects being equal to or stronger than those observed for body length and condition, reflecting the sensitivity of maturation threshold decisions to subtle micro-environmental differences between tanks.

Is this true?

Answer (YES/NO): NO